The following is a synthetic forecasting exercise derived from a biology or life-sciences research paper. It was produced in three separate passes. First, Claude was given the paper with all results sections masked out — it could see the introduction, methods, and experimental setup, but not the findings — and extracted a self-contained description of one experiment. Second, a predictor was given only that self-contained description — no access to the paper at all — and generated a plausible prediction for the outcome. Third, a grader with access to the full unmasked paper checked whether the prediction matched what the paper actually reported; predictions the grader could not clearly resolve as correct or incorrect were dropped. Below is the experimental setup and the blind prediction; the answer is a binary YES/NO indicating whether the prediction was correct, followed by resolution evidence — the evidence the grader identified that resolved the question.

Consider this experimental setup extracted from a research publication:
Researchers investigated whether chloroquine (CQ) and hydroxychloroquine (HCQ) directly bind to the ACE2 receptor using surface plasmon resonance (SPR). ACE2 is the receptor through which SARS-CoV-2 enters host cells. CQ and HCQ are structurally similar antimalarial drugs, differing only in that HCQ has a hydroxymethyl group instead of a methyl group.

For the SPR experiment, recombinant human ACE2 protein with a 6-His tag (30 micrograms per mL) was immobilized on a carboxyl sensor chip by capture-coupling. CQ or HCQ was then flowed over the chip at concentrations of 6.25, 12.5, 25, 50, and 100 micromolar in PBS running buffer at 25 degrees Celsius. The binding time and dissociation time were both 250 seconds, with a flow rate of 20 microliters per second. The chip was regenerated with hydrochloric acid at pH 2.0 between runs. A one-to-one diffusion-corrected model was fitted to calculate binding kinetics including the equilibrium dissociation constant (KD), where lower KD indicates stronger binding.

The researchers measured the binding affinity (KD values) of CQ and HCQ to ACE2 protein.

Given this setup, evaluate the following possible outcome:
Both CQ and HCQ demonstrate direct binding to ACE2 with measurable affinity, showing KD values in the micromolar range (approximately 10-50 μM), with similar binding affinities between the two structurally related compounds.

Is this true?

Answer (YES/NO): NO